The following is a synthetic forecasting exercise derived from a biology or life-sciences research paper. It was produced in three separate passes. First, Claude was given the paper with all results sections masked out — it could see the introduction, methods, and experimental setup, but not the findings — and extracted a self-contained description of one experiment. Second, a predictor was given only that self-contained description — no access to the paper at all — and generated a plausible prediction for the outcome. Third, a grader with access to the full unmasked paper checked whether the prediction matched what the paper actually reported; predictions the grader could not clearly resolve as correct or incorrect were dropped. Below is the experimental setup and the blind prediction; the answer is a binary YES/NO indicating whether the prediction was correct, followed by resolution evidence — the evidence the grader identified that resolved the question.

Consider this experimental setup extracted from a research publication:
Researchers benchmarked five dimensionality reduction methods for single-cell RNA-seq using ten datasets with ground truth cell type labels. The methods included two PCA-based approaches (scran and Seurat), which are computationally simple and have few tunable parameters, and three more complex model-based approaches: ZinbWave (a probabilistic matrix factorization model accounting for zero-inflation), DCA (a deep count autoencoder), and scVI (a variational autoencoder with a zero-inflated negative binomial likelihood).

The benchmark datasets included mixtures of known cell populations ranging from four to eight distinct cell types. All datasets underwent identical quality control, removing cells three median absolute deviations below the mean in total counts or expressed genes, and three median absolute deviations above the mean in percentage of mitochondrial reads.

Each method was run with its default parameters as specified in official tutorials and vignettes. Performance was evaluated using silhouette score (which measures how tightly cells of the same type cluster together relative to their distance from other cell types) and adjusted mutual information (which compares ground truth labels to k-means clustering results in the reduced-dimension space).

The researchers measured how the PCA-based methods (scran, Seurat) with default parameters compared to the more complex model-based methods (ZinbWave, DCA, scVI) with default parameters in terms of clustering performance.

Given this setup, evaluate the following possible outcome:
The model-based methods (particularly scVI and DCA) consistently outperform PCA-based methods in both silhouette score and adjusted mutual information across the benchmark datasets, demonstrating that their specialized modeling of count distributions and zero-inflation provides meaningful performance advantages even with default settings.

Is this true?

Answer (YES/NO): NO